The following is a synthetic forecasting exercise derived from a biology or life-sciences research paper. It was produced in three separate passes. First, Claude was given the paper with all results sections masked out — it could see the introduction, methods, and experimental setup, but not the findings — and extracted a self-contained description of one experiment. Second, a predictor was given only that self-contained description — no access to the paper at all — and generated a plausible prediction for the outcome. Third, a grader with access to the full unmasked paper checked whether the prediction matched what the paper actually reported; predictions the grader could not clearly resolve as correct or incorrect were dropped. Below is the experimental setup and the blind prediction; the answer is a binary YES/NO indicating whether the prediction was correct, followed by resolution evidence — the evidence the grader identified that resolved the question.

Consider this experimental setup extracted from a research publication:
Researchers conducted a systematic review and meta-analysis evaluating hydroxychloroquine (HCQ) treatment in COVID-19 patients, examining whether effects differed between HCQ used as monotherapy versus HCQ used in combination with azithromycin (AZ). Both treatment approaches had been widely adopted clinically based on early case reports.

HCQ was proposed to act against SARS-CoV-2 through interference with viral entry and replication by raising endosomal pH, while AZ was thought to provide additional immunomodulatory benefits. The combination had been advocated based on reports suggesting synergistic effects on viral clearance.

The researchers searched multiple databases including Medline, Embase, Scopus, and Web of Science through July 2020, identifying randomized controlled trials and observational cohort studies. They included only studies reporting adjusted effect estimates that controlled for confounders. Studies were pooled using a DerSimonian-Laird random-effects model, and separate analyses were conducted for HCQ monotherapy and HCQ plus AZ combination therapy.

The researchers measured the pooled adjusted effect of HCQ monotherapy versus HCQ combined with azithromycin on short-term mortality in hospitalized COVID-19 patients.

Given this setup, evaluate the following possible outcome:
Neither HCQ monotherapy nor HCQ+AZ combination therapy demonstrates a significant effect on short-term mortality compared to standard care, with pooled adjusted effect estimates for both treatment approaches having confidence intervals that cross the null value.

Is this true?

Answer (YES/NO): YES